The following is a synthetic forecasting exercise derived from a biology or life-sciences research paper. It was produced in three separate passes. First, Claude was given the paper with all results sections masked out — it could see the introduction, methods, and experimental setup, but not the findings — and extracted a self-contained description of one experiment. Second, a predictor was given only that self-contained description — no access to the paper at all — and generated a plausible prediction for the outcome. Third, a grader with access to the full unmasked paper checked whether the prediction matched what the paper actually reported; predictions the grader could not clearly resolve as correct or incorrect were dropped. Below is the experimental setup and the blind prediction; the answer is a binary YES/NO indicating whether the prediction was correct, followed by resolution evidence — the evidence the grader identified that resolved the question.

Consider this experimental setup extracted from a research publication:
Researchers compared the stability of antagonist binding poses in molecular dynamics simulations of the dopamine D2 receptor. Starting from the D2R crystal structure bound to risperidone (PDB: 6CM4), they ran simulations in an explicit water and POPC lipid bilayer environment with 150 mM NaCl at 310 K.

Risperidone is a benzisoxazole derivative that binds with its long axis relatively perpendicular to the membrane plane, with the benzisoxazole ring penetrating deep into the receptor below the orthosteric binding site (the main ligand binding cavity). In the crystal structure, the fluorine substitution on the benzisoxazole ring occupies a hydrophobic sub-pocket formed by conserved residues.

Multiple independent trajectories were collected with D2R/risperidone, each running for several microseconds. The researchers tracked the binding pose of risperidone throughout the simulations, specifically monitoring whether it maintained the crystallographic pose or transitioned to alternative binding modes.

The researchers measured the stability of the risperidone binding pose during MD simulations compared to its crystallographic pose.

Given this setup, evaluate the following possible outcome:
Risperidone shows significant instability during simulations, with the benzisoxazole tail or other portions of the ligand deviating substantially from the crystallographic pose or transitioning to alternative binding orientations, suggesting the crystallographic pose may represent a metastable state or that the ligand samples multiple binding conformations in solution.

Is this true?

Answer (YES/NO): NO